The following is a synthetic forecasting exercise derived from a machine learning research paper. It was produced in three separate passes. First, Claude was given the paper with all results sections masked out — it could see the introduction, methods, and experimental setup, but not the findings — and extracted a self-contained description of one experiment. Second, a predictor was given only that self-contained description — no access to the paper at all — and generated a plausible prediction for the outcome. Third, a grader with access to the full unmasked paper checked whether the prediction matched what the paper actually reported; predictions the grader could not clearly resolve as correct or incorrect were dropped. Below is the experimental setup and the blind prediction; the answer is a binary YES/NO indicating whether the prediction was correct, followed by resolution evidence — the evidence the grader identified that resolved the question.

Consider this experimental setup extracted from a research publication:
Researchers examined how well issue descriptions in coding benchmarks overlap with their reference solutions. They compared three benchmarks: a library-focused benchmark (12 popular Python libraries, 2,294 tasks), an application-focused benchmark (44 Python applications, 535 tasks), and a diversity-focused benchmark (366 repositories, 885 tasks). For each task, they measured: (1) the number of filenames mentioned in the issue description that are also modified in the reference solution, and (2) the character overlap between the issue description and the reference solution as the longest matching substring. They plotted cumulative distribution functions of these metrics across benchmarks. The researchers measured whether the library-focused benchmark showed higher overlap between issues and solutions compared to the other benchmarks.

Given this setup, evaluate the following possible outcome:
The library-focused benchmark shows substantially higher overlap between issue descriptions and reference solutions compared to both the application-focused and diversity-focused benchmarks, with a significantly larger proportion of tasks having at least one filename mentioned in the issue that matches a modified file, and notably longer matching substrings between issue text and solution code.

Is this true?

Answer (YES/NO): NO